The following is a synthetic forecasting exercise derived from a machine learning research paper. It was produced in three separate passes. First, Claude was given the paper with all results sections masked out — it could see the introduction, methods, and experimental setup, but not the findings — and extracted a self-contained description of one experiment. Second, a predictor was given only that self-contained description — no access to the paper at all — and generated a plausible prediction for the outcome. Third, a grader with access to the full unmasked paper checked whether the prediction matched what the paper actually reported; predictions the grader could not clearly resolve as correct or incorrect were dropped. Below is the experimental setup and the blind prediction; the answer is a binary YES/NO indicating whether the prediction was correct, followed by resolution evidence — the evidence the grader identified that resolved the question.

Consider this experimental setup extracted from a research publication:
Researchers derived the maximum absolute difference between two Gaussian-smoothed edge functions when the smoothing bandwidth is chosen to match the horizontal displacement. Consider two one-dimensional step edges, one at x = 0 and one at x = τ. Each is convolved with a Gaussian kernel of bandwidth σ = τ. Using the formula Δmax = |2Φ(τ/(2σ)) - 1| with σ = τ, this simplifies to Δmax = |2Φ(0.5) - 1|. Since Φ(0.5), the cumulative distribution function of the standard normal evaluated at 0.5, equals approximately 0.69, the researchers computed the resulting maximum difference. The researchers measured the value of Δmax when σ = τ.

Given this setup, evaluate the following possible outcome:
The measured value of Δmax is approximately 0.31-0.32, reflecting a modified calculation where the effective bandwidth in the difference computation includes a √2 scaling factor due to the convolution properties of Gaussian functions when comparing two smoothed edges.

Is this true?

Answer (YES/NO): NO